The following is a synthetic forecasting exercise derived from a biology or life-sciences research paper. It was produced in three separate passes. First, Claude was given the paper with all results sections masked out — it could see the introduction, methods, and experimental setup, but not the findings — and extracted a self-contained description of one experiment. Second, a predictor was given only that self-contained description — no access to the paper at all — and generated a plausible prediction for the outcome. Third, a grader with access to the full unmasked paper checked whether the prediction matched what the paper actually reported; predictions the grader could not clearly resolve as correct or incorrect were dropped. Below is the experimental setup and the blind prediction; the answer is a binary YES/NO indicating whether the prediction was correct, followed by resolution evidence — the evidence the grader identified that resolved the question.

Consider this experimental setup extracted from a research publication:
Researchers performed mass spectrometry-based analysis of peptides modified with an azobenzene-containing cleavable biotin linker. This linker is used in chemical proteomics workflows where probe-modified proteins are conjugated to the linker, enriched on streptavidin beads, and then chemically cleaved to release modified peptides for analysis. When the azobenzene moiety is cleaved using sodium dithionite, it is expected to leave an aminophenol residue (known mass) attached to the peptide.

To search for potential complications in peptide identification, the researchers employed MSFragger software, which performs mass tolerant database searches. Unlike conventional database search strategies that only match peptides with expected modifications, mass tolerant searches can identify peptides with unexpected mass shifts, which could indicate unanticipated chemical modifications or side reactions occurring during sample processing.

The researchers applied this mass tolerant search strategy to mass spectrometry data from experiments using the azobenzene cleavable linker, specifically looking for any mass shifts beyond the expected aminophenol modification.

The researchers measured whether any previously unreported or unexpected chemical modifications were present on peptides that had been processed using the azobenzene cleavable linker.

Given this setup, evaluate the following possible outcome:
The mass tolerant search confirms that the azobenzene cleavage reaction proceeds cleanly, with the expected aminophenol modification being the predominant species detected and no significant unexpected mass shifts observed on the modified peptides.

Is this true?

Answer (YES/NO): NO